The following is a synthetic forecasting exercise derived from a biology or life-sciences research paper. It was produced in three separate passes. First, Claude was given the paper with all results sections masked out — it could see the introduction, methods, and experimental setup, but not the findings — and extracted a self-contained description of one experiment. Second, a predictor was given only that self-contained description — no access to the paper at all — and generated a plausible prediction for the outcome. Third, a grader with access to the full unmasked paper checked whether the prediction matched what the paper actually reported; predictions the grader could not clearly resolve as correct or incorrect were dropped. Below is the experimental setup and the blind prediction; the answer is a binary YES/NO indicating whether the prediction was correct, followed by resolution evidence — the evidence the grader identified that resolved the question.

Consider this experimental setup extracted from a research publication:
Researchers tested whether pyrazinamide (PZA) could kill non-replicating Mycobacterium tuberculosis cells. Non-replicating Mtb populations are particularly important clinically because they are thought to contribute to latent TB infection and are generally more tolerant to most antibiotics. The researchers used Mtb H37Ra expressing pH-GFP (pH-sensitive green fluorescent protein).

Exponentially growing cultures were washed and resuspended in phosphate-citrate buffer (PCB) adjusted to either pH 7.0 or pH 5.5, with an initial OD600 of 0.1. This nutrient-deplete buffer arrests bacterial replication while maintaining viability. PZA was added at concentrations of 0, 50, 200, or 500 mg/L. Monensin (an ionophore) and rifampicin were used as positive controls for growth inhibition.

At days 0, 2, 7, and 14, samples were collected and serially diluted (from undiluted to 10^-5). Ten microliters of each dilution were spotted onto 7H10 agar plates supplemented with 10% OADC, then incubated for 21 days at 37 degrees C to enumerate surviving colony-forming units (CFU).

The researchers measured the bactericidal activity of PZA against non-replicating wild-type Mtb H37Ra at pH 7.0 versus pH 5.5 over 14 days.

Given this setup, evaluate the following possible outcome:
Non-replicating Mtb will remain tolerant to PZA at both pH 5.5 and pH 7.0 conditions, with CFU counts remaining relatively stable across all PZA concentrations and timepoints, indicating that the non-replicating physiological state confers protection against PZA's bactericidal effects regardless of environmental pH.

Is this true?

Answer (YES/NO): NO